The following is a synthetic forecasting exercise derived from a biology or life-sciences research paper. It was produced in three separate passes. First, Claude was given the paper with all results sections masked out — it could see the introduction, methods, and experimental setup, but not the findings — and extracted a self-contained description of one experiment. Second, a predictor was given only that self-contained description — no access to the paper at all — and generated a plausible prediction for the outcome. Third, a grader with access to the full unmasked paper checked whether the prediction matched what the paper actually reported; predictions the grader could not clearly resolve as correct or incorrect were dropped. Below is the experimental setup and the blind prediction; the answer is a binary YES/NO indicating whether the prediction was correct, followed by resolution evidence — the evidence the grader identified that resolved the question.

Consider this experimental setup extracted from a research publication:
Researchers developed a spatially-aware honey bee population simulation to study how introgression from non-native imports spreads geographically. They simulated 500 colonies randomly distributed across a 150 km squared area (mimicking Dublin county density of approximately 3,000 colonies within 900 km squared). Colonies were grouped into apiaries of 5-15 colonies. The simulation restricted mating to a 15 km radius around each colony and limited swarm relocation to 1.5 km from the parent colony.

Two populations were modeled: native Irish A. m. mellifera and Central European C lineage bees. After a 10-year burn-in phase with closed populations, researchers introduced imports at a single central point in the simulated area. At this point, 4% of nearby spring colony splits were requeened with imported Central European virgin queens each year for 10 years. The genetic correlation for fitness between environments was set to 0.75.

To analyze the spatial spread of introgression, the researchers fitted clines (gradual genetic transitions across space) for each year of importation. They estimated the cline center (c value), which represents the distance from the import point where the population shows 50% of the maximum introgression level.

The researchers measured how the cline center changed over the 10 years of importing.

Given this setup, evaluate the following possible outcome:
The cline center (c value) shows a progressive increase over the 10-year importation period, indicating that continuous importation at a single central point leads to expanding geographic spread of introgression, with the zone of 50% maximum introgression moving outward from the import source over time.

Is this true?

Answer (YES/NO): YES